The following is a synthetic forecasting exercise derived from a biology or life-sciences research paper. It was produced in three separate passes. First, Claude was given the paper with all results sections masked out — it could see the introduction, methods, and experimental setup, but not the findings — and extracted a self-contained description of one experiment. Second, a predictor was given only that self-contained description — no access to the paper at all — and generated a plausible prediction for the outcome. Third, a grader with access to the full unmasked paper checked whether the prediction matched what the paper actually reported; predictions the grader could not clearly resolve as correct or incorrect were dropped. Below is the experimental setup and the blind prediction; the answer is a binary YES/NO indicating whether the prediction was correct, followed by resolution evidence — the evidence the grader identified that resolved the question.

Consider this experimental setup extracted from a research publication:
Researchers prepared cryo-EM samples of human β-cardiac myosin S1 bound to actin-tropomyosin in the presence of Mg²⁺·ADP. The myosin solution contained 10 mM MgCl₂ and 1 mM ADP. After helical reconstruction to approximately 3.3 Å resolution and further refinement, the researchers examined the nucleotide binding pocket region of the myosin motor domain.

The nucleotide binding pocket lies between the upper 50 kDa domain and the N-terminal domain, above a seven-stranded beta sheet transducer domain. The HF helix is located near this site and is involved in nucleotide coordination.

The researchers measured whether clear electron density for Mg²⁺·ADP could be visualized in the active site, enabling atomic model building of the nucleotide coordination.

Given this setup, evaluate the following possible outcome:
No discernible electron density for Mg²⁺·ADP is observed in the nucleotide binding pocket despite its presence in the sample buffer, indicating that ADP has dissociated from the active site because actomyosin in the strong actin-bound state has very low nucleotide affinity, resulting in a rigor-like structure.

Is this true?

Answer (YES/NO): NO